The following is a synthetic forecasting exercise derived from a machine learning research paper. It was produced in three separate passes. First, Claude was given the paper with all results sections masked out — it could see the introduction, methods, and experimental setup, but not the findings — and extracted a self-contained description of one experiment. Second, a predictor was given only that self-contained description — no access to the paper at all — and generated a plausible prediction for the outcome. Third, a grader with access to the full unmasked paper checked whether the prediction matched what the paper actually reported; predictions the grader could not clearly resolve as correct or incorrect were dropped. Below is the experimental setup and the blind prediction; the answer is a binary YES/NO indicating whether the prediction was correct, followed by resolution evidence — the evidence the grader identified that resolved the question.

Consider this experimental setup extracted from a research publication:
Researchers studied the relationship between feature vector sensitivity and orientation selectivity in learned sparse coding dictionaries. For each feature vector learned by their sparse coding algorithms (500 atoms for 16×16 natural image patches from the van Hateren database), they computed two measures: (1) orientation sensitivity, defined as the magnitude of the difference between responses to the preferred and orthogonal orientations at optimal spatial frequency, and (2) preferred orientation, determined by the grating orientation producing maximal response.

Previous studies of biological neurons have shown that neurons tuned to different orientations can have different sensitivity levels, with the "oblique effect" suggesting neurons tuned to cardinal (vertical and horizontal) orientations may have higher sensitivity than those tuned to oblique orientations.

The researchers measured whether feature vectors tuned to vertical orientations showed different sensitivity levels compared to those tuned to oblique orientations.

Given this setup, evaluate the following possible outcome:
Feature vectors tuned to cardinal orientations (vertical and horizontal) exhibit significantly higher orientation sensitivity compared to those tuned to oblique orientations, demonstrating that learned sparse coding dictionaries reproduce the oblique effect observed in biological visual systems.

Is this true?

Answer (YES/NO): NO